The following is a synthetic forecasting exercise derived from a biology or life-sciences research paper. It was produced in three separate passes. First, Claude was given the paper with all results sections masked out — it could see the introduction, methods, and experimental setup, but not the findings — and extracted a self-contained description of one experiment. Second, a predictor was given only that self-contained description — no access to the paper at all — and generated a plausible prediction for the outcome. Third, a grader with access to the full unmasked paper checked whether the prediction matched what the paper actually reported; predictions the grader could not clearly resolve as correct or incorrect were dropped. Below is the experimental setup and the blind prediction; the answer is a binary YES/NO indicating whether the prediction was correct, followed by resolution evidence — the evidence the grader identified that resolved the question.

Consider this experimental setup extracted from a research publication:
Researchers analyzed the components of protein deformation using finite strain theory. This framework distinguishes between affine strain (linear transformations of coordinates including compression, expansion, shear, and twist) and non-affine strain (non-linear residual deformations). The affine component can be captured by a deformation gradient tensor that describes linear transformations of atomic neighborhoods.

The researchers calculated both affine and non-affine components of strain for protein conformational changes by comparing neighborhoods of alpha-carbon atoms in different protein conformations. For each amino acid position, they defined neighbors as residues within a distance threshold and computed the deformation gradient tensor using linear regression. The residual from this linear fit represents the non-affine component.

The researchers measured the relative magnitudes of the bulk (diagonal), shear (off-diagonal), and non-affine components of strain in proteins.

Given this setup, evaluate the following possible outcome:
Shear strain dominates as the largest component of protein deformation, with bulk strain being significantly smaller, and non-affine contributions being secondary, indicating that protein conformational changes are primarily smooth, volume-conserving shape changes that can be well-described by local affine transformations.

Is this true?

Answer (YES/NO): NO